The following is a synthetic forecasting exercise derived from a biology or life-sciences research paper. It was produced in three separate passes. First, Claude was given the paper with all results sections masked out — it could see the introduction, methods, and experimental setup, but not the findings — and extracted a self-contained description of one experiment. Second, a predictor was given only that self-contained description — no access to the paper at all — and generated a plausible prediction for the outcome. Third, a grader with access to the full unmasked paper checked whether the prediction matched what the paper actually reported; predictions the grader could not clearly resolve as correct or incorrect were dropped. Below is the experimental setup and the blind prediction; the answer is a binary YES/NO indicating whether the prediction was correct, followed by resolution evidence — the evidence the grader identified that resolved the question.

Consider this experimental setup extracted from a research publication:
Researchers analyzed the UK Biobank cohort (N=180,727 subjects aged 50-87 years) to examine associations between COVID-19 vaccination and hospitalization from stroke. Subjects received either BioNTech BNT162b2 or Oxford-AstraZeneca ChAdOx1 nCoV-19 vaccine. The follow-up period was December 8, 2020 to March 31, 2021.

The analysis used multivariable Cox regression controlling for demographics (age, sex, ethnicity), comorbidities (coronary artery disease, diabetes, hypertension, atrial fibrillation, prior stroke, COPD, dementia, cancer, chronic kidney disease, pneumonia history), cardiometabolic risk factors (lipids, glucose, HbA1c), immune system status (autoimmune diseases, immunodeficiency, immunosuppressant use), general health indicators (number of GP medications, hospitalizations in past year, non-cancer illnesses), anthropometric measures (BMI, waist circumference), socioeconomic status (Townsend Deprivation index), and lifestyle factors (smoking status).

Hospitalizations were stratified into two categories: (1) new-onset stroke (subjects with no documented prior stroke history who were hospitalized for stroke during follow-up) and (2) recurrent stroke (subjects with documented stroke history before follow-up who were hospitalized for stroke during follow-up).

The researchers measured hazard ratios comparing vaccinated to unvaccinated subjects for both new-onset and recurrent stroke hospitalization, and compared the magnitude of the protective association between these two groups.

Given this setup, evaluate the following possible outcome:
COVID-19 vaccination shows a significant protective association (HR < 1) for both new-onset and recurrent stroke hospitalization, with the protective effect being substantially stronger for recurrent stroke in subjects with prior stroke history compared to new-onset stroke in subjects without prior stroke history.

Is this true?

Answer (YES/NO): YES